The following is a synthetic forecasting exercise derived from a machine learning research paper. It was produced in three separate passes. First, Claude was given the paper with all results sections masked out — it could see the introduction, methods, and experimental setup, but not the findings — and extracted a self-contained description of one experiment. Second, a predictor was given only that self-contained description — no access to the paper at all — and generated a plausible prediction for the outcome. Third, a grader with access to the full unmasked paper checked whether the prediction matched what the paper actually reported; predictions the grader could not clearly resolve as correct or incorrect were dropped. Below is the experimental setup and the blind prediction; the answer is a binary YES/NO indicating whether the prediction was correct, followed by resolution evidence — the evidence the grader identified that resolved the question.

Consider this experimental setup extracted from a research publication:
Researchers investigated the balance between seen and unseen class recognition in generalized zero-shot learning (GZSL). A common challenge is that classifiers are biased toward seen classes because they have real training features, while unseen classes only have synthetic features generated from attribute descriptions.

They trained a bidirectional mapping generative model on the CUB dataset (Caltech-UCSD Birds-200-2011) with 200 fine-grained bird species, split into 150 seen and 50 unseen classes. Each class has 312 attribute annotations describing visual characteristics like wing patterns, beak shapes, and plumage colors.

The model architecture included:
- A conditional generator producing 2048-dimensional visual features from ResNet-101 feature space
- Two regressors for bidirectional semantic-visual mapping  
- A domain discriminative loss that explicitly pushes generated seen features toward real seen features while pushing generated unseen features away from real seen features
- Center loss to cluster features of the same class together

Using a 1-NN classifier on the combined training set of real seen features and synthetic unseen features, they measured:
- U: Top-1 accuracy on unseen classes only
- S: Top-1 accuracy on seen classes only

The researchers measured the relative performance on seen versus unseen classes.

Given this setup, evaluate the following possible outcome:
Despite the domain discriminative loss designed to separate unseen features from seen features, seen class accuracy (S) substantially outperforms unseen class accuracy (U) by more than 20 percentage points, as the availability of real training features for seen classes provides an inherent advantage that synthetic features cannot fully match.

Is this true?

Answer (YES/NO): NO